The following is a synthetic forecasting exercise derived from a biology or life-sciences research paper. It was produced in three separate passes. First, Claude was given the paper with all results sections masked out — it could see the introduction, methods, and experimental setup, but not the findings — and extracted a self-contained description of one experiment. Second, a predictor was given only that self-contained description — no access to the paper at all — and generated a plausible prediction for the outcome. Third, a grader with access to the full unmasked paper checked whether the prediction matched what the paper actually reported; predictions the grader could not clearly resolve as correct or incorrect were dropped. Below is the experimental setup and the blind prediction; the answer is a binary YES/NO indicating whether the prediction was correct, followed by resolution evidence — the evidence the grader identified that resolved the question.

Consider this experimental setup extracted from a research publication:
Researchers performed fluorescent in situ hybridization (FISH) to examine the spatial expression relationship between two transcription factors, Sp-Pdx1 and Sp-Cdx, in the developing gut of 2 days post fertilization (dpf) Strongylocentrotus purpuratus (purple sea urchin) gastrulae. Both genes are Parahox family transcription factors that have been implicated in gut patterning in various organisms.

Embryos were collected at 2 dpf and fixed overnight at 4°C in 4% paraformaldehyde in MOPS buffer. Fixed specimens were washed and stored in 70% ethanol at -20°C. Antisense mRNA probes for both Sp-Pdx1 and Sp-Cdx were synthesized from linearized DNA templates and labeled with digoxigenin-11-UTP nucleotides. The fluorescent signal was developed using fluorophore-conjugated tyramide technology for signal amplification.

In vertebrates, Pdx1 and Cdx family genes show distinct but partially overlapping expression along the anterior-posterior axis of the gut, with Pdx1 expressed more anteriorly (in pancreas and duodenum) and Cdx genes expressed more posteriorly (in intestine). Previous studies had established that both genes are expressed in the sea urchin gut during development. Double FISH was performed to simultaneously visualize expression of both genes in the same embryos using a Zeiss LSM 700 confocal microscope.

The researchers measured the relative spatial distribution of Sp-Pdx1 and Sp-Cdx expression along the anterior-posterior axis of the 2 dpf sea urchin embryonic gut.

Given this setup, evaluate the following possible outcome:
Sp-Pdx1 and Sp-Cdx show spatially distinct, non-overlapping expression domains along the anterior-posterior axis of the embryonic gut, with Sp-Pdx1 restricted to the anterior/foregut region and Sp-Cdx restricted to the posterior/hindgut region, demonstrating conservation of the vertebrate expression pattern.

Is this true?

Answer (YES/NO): NO